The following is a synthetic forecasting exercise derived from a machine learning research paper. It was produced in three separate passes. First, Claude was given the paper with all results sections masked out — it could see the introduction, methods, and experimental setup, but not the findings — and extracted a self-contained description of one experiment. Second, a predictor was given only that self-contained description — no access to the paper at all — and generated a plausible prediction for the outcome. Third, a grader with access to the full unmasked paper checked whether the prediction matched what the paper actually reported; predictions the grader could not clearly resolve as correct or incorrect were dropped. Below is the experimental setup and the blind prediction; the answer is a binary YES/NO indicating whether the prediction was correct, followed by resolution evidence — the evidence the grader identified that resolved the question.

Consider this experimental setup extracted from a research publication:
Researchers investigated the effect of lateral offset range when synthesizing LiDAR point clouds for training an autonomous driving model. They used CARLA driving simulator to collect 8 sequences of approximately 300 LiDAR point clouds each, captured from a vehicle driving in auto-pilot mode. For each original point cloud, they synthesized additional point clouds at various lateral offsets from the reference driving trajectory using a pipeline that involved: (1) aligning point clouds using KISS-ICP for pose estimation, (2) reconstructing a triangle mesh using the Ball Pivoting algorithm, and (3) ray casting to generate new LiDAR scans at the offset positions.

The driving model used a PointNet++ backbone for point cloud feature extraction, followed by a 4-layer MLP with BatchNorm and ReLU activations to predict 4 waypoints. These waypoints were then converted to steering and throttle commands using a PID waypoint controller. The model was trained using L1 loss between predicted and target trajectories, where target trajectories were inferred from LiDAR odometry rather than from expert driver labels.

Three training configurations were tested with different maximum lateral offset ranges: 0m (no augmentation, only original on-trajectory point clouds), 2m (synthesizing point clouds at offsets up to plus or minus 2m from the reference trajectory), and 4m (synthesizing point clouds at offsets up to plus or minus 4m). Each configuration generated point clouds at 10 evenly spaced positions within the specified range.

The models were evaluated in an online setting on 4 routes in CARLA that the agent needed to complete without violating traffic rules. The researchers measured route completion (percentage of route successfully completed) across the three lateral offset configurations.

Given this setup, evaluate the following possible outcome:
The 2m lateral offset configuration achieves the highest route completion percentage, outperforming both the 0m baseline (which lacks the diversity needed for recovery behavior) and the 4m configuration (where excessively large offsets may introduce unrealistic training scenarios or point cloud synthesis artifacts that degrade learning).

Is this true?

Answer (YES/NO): NO